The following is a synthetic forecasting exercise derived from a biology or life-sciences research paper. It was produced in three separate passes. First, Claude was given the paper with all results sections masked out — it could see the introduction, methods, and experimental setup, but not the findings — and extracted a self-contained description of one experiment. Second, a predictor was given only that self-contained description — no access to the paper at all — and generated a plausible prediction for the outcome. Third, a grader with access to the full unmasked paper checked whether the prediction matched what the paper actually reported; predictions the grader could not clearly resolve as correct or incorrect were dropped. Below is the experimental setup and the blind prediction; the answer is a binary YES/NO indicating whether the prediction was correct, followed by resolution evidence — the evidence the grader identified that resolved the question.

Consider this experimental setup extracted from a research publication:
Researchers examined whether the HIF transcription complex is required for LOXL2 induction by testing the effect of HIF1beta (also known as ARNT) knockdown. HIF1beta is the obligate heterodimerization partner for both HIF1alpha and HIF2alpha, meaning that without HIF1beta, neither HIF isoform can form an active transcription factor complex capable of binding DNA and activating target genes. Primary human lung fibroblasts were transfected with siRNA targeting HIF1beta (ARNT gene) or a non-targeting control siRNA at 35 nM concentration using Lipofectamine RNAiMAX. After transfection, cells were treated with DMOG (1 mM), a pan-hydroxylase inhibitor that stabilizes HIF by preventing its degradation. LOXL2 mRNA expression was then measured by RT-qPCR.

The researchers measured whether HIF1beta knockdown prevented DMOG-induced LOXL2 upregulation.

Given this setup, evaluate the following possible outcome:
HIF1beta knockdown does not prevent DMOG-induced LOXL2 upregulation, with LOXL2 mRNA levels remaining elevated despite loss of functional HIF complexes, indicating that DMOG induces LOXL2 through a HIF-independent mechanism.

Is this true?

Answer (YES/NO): NO